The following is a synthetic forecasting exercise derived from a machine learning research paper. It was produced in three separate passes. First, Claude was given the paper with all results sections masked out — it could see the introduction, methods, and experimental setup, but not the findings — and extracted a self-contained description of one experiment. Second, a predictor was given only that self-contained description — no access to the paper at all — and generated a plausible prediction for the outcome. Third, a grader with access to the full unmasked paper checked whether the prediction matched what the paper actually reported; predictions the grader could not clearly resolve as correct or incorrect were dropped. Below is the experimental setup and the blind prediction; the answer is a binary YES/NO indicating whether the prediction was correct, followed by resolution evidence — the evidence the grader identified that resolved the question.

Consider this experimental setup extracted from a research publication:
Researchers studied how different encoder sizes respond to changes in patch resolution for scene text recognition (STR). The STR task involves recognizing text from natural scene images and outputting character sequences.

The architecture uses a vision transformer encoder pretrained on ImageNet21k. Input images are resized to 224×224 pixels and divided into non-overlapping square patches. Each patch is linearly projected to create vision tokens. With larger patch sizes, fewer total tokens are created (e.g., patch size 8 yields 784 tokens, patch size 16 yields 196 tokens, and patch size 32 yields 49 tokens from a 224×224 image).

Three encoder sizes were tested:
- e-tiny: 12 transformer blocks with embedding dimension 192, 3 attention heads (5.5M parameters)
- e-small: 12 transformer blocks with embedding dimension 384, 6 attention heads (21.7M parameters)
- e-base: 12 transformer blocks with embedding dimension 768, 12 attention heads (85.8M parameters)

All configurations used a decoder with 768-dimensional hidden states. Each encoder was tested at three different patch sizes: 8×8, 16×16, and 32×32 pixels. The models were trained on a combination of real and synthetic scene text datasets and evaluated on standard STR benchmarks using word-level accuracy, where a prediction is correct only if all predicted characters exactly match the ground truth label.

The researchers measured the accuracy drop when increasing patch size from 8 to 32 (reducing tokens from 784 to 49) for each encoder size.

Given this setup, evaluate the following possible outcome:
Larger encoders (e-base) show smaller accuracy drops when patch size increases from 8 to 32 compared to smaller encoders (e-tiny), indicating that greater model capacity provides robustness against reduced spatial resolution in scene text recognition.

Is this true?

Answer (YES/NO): YES